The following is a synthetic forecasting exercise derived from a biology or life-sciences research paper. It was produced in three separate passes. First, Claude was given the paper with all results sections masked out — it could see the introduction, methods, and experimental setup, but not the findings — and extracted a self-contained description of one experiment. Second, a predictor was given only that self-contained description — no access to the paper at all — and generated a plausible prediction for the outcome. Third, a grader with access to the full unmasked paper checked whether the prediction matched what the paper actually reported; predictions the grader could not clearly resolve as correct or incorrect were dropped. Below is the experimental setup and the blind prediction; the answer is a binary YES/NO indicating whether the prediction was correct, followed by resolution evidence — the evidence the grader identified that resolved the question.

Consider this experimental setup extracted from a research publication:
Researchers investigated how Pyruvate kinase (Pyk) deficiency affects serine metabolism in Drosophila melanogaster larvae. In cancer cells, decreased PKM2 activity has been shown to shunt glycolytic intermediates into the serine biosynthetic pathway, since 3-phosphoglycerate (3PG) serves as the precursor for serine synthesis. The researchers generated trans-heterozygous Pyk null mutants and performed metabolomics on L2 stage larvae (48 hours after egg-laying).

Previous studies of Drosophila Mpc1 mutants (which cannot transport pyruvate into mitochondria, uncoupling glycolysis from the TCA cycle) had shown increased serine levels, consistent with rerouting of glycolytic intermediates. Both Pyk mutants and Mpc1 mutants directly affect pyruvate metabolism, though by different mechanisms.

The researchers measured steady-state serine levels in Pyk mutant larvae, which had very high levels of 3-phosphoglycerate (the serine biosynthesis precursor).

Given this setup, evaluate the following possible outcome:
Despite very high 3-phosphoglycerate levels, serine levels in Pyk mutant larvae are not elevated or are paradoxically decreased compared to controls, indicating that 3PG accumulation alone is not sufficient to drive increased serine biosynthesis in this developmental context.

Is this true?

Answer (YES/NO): YES